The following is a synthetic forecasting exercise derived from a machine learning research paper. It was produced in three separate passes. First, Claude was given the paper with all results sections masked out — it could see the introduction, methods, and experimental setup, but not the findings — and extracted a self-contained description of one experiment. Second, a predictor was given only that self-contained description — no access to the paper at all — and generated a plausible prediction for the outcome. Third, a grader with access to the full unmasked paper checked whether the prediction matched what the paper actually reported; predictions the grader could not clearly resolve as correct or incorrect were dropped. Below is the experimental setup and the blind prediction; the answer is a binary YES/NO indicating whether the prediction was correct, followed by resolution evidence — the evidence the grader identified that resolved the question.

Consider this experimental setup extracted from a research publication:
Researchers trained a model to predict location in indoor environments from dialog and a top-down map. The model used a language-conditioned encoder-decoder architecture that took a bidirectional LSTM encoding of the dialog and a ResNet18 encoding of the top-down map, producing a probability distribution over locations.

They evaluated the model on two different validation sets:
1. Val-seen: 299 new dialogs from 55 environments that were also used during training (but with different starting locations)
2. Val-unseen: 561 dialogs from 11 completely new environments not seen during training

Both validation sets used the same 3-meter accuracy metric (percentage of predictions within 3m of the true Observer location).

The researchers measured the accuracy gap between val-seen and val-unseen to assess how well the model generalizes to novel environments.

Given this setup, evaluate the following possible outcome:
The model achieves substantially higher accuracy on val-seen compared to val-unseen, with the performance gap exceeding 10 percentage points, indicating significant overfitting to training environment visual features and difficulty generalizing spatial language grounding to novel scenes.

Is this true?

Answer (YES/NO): NO